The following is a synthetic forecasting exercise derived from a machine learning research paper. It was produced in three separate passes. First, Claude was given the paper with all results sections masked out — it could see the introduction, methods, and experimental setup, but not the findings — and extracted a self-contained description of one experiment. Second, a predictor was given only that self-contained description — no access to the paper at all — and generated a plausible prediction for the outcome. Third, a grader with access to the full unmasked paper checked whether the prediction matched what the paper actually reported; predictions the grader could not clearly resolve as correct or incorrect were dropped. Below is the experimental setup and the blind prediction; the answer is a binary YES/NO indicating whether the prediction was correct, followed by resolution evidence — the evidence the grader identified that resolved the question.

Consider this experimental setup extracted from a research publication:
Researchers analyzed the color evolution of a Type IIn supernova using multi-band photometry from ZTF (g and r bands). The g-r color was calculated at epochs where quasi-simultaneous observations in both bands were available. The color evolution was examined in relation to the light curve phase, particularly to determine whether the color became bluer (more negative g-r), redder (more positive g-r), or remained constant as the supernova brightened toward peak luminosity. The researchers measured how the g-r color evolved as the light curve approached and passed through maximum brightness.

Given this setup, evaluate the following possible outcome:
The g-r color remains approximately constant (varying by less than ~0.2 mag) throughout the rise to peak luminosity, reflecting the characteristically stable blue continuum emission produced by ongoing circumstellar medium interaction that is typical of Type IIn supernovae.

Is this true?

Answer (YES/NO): NO